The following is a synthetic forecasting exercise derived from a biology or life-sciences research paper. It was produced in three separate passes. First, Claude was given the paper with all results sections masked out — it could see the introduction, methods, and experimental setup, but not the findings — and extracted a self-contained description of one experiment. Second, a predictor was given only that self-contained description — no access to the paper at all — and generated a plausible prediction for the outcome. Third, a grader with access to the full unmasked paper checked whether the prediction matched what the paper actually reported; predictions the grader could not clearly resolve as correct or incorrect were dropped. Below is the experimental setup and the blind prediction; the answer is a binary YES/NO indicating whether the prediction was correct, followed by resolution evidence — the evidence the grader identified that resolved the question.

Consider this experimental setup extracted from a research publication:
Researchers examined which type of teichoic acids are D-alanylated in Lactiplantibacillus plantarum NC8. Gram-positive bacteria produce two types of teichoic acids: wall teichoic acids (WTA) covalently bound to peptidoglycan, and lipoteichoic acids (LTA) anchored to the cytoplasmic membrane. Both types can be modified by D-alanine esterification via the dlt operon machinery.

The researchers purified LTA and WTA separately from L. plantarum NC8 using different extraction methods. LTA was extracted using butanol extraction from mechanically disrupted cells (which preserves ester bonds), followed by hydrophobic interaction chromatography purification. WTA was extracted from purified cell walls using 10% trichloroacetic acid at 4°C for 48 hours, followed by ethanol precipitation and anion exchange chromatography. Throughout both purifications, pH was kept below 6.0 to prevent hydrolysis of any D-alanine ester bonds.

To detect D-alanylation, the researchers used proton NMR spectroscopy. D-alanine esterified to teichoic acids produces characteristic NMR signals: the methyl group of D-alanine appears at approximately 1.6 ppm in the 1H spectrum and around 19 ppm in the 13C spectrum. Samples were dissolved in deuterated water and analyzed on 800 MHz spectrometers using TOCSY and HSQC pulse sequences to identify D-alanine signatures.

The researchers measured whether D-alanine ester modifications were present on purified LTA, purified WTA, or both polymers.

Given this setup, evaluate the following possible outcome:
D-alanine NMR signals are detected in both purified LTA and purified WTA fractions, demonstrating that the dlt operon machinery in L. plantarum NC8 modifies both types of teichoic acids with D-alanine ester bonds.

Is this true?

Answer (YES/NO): NO